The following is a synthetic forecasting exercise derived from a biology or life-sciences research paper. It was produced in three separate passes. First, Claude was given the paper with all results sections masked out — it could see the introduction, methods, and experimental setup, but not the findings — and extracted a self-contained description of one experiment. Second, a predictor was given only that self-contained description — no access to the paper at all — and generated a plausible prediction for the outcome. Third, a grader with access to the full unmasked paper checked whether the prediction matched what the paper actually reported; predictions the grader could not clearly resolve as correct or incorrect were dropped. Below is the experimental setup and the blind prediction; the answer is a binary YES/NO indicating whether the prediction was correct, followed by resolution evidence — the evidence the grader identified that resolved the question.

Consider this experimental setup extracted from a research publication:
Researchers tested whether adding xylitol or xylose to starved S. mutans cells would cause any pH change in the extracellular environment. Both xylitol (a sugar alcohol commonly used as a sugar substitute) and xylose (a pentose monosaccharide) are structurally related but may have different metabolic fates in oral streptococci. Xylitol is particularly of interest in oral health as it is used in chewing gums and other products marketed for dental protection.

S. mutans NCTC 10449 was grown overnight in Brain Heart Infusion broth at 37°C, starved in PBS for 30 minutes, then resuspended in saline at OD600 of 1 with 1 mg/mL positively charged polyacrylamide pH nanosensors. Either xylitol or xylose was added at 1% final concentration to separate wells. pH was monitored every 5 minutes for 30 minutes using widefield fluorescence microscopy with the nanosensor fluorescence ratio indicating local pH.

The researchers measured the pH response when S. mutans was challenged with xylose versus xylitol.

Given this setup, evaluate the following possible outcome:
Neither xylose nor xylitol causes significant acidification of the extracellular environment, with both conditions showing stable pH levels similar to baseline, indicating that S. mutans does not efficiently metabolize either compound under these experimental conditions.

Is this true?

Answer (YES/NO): YES